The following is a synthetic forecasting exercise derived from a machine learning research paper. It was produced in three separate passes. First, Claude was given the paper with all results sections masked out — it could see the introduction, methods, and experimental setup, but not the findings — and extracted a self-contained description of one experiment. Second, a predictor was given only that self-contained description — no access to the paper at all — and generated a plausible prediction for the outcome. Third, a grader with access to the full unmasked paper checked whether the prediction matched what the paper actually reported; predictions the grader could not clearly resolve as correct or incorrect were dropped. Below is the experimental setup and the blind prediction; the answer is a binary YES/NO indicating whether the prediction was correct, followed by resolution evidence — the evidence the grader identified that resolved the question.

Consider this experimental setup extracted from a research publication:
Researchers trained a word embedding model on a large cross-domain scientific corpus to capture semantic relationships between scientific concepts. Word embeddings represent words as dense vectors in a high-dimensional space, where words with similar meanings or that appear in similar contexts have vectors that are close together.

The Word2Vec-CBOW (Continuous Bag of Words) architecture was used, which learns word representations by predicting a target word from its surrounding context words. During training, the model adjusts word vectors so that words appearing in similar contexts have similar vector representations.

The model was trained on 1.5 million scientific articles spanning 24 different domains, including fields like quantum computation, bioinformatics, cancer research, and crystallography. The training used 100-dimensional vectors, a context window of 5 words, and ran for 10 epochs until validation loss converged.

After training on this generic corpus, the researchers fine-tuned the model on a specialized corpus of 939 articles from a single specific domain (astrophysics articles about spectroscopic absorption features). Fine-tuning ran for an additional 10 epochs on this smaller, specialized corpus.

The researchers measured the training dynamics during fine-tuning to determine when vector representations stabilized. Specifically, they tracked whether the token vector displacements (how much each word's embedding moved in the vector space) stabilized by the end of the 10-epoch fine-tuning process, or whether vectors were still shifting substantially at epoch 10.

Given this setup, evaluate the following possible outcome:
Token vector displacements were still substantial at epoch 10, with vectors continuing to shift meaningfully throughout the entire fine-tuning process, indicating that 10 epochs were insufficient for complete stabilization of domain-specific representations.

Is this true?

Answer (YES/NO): NO